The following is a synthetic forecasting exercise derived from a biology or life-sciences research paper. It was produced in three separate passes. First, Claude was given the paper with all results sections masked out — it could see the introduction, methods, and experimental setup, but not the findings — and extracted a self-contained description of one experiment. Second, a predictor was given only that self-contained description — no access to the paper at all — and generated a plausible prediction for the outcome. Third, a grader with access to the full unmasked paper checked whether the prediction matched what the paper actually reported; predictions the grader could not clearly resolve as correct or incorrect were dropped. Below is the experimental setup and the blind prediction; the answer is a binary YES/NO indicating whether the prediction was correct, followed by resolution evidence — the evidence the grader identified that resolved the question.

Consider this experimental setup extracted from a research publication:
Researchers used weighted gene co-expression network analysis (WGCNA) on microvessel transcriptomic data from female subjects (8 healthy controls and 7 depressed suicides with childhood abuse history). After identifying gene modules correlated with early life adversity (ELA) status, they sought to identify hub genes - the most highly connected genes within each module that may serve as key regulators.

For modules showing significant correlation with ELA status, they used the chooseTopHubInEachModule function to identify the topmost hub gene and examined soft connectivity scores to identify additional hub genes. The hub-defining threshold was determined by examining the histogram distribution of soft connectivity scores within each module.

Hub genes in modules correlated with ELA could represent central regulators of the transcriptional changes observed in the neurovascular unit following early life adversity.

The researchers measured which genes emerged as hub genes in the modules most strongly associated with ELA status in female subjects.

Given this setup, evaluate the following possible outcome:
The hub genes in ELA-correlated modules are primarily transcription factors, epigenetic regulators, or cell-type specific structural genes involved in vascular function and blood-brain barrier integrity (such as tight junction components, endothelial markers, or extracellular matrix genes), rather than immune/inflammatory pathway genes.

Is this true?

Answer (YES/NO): NO